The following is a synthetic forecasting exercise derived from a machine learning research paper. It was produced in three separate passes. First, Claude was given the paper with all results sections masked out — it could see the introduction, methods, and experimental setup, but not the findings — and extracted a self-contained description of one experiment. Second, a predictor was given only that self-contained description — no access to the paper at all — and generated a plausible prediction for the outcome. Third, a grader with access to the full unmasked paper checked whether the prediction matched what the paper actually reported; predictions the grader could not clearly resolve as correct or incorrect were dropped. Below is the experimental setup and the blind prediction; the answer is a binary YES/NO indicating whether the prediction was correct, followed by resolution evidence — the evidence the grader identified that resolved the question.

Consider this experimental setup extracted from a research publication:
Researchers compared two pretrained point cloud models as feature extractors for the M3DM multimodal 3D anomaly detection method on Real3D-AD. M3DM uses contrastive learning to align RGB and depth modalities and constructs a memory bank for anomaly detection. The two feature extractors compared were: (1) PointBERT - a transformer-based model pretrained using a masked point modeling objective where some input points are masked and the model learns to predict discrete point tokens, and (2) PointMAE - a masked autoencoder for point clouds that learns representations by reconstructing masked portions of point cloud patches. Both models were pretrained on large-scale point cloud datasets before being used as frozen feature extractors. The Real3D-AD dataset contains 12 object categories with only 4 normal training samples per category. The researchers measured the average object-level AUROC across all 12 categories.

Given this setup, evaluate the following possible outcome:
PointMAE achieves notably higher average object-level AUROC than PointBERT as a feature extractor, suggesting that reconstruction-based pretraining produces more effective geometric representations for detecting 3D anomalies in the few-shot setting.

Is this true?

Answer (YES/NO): NO